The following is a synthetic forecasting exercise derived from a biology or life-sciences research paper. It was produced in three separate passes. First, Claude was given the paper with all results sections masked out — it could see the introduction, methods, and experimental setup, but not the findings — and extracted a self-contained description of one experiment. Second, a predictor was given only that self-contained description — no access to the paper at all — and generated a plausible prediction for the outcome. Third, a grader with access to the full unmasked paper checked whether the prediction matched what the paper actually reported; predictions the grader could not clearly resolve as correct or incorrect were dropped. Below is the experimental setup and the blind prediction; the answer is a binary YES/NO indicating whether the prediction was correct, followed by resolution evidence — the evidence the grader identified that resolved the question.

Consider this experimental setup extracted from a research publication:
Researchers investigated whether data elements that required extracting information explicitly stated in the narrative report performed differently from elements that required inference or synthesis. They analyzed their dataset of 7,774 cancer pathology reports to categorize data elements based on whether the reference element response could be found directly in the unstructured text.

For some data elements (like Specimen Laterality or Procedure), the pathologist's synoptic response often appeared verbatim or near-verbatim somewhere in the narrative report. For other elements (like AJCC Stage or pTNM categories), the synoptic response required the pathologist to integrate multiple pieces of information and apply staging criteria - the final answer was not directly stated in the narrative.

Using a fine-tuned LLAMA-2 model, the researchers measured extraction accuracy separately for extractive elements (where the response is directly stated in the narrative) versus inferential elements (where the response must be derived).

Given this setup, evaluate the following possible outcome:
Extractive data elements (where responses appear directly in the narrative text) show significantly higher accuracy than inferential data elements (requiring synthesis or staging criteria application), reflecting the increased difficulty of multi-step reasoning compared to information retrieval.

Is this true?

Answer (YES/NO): NO